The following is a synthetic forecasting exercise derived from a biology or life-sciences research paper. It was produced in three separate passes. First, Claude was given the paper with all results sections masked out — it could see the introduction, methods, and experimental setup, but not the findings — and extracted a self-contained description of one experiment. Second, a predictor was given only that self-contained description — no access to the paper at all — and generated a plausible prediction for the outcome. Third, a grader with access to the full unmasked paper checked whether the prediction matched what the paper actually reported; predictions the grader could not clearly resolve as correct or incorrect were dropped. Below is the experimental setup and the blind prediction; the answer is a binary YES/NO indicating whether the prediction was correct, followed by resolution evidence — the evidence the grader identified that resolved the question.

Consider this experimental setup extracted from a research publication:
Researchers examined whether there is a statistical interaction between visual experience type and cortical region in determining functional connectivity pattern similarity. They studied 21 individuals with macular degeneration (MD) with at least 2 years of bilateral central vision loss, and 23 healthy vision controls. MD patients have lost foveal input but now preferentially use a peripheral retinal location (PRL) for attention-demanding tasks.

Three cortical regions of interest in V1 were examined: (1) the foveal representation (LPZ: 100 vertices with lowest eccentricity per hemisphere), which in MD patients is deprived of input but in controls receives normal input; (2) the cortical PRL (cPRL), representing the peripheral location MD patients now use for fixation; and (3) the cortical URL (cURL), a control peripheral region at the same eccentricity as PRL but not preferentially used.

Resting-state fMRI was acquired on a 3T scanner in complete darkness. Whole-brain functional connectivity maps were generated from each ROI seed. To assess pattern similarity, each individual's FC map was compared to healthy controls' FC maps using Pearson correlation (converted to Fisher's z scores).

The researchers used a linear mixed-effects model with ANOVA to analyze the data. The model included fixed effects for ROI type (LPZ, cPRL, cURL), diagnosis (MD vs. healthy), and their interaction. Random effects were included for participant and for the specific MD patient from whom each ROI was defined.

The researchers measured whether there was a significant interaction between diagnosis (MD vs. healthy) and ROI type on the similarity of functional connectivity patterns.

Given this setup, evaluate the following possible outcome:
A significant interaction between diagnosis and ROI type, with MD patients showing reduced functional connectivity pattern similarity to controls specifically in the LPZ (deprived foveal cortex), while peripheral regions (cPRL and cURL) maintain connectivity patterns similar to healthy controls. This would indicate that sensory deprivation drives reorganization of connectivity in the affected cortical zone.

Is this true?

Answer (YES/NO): NO